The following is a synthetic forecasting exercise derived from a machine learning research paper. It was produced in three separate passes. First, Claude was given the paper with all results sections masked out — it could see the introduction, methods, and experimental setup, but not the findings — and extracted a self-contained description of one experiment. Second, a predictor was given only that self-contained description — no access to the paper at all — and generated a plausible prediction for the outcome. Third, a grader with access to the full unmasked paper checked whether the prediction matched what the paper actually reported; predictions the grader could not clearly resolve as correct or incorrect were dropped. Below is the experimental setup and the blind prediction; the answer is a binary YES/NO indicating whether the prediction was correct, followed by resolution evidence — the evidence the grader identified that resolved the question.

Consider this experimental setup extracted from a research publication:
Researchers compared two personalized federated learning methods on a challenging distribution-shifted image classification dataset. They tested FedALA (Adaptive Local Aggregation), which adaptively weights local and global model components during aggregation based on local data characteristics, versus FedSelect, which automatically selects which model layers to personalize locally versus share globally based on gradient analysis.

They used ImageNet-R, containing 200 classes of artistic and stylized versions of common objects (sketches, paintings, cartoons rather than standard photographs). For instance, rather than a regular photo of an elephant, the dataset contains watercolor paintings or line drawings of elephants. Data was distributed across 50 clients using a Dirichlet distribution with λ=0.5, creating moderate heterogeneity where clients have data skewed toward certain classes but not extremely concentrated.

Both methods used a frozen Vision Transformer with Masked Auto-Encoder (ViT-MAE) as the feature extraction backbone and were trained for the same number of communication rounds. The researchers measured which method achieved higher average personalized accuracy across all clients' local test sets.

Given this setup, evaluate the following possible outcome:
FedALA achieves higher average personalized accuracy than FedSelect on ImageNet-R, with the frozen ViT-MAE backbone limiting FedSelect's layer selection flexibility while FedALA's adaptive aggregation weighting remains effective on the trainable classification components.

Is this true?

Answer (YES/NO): NO